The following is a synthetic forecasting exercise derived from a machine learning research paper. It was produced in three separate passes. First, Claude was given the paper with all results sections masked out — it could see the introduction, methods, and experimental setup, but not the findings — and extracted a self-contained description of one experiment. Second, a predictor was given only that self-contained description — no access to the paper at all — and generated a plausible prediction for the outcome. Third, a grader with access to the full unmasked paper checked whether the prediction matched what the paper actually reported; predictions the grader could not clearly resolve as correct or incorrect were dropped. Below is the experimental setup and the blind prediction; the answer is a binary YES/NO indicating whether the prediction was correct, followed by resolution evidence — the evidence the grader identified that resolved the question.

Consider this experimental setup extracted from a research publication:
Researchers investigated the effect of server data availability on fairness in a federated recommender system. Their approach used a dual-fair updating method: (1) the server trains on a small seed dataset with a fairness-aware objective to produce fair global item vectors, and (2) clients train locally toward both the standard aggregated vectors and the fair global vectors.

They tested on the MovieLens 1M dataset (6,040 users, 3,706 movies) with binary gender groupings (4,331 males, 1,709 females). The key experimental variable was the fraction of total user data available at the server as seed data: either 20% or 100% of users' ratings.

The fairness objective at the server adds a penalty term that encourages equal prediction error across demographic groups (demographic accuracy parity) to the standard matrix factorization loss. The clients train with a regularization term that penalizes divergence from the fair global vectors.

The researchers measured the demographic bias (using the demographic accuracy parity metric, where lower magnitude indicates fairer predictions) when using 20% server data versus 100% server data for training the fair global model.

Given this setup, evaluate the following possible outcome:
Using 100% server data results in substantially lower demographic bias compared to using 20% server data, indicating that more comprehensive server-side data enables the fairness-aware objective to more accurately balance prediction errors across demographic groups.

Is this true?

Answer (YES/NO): NO